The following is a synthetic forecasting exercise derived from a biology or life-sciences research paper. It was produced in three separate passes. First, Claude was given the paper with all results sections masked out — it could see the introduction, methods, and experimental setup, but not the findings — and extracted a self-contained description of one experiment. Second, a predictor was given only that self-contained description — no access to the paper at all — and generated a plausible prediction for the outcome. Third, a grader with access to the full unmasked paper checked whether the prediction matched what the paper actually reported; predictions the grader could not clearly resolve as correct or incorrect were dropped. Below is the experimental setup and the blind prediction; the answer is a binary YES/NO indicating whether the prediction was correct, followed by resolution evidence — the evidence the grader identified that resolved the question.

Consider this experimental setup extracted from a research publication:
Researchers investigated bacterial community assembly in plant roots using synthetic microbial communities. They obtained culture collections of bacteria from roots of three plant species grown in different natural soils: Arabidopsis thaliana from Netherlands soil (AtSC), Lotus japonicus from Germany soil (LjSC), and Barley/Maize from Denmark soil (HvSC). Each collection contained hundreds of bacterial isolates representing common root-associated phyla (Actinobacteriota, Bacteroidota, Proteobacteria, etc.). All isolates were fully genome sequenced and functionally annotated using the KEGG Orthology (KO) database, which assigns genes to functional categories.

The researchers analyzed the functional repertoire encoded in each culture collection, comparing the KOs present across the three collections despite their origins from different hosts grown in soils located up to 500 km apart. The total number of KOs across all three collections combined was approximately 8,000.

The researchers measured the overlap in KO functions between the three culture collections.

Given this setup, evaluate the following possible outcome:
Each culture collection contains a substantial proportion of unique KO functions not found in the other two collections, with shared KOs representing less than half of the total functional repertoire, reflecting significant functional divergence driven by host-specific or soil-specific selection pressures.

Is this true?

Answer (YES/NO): NO